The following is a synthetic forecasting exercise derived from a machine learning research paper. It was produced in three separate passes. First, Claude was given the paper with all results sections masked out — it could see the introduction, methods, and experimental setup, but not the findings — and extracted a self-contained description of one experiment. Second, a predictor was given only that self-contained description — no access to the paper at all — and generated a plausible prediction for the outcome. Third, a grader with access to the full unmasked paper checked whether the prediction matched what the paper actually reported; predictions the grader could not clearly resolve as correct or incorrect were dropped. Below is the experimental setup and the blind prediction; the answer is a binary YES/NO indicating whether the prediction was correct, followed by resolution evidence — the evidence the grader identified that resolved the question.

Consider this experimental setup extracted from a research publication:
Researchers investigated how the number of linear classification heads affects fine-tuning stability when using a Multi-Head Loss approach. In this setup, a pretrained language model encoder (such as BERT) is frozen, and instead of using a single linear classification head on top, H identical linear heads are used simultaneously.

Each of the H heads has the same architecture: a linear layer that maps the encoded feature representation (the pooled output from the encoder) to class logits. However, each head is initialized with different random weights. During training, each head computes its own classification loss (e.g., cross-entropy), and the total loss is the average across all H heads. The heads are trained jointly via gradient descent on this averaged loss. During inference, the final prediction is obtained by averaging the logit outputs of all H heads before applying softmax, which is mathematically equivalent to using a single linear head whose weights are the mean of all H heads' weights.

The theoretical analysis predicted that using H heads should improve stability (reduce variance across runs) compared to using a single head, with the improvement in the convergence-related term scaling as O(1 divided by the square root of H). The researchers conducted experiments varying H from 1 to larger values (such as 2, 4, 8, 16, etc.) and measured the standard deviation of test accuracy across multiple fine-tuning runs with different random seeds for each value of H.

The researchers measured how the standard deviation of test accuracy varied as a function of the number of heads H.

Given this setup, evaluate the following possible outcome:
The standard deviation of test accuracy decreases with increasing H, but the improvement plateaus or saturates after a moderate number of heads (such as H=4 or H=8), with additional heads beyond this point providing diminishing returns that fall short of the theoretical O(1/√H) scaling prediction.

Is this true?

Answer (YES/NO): NO